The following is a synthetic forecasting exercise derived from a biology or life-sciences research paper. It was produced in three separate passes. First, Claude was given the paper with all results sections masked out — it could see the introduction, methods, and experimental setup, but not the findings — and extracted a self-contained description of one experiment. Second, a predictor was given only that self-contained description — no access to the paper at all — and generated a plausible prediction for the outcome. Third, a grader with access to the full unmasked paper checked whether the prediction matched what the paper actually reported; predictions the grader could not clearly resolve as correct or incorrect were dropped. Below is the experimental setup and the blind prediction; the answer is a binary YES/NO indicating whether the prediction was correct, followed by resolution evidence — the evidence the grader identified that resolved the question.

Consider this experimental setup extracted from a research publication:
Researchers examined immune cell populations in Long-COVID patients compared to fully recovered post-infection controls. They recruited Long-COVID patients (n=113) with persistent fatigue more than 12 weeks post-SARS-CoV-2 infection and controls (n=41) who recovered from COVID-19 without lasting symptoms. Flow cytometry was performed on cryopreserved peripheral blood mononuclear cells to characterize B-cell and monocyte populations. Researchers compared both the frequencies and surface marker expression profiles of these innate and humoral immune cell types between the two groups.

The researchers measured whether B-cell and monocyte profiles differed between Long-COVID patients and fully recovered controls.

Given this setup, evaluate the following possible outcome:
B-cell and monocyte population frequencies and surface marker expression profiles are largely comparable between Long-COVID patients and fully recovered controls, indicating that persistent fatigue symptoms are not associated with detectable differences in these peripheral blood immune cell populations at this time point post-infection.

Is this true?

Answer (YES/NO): YES